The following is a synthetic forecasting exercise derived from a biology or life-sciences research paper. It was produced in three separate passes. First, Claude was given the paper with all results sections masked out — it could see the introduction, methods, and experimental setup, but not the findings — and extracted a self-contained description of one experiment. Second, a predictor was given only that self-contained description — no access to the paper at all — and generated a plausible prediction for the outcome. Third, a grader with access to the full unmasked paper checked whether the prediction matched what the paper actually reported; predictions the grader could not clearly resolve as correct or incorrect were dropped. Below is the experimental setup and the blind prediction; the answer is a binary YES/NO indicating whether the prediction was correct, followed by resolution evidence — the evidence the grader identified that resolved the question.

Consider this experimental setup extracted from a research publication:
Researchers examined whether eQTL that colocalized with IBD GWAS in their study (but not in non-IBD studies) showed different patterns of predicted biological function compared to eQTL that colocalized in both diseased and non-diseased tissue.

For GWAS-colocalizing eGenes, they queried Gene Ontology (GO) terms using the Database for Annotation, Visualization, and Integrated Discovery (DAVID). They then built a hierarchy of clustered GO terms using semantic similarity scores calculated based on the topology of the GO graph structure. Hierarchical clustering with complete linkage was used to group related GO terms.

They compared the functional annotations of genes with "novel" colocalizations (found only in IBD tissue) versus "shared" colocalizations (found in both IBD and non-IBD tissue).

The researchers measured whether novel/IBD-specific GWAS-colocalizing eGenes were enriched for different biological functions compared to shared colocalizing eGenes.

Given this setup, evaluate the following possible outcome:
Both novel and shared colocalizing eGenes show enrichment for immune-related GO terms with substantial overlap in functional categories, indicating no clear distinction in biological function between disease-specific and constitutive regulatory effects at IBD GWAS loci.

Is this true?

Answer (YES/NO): NO